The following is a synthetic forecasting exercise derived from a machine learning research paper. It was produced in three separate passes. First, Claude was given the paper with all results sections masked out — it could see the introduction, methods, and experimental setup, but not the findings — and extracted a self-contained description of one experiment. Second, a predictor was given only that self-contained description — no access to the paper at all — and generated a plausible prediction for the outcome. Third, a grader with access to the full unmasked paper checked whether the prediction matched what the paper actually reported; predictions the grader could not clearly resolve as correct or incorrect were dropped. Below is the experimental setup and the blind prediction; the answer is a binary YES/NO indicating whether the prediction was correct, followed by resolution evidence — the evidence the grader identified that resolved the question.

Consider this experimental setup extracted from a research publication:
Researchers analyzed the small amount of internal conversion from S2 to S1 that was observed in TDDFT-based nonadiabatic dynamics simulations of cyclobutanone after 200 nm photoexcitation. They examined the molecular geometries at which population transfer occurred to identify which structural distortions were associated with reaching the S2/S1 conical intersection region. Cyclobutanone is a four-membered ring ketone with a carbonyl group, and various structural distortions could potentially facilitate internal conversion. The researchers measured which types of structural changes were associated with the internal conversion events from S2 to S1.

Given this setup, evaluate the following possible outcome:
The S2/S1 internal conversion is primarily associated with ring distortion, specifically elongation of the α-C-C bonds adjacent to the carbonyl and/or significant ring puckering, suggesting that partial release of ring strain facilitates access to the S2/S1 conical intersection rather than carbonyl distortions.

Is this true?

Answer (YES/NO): NO